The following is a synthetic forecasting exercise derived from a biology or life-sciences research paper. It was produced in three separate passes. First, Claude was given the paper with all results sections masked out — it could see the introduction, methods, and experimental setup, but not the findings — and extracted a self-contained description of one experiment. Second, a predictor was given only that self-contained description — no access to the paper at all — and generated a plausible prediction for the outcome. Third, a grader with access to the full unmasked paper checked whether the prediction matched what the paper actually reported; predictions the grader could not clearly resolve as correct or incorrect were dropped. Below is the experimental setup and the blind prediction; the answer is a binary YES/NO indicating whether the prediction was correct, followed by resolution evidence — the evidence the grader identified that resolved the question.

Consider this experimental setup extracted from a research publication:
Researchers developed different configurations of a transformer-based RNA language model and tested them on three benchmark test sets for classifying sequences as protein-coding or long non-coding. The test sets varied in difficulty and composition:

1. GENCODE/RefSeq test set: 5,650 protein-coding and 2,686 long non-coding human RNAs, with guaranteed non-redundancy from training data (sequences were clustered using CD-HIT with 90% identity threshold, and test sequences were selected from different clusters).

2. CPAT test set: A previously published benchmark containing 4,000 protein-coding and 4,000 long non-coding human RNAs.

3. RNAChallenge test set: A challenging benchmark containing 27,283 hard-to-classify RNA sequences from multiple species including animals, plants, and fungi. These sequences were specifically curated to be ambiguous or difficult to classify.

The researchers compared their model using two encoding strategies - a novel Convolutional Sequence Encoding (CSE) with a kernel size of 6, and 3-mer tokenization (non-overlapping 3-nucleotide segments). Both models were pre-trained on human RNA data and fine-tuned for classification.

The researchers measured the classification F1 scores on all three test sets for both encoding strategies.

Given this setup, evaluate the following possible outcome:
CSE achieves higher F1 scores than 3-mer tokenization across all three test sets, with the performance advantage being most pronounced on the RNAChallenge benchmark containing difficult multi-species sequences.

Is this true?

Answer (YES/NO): NO